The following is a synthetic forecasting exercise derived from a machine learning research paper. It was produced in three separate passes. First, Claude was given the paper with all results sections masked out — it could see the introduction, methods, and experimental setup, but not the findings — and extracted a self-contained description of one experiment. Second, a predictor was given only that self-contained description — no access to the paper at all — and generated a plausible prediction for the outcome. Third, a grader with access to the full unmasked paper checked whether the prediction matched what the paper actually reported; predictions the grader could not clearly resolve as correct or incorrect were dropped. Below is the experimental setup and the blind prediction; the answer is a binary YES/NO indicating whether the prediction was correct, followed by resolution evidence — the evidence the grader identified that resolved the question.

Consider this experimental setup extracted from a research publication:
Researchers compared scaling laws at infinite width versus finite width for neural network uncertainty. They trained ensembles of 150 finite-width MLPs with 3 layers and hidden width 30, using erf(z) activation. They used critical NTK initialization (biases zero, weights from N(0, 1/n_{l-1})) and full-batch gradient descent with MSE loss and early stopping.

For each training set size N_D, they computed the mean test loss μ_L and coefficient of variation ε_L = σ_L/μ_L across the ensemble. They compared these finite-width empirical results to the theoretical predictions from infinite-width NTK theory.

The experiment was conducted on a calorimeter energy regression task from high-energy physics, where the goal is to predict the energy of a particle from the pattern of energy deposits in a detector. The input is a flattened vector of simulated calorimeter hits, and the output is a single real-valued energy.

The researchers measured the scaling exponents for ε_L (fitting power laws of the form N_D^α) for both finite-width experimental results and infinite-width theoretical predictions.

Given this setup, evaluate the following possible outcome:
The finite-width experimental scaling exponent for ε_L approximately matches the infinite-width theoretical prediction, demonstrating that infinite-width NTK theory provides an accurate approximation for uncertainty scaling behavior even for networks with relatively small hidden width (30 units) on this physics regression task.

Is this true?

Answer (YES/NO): YES